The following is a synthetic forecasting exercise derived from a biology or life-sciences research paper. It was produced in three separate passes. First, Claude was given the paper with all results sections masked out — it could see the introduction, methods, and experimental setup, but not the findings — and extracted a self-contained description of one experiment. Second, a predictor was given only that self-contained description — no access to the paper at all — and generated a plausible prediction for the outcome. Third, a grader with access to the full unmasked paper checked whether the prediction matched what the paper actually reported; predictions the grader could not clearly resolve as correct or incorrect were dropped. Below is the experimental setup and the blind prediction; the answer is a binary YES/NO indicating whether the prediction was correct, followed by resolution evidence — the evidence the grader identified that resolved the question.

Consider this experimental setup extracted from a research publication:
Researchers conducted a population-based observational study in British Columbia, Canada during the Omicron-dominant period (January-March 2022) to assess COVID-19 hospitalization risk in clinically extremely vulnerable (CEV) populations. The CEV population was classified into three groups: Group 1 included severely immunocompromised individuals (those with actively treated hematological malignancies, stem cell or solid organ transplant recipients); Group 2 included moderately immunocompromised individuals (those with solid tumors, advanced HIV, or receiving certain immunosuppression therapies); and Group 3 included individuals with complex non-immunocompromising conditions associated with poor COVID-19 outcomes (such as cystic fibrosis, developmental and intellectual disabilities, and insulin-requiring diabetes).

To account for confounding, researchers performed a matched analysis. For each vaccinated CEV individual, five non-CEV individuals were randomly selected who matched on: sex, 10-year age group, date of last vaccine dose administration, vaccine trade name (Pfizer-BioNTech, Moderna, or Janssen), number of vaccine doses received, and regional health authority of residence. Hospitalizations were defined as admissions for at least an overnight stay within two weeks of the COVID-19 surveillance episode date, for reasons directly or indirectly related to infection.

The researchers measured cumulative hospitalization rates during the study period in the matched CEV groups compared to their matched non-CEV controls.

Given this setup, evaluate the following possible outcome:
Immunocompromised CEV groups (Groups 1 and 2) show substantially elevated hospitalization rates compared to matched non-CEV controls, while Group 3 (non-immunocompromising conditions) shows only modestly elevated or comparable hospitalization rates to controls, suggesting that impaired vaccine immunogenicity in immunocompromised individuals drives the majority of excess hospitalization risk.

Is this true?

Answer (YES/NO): NO